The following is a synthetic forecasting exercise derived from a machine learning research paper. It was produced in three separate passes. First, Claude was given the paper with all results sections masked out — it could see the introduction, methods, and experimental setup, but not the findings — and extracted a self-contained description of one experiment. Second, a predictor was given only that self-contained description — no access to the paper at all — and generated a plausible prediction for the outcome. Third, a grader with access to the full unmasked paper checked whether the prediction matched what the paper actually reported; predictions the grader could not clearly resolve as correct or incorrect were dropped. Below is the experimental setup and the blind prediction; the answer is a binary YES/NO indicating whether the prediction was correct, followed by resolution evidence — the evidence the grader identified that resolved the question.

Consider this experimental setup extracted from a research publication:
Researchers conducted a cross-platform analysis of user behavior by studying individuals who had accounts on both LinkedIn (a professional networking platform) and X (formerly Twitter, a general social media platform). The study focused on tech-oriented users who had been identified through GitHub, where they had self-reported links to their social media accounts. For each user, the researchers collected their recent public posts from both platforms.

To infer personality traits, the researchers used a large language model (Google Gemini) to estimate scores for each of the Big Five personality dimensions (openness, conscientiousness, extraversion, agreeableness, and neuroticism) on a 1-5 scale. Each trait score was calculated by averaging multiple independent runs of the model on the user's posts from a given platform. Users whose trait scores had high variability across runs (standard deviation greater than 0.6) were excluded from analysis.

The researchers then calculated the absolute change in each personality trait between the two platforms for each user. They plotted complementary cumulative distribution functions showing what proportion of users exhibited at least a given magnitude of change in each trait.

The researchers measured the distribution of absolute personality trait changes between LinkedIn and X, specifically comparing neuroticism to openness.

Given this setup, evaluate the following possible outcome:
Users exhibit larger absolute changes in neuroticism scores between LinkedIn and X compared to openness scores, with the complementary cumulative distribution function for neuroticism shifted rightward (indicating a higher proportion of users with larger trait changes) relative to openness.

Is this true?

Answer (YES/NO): YES